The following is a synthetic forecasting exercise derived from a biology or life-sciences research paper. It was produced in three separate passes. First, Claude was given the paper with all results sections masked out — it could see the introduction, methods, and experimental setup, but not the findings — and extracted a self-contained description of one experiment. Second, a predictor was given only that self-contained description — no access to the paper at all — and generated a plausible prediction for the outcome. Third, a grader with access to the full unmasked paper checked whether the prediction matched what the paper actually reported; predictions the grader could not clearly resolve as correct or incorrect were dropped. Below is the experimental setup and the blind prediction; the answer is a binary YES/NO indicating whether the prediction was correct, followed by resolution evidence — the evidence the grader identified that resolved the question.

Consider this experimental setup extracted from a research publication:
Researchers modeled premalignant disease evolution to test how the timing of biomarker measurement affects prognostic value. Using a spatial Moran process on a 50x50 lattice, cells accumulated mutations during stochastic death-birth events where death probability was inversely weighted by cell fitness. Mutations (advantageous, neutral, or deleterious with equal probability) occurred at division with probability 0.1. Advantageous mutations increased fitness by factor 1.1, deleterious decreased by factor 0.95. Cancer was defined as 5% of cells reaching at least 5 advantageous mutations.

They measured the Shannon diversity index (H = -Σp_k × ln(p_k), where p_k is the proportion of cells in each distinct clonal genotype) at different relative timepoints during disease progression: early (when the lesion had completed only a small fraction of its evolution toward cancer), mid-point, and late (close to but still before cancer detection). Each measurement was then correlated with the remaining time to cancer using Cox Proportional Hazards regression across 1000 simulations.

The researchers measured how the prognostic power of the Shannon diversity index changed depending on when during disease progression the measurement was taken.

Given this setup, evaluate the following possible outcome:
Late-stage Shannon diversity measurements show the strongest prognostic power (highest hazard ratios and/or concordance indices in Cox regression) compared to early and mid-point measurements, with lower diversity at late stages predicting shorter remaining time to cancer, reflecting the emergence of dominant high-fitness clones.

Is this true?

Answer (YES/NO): NO